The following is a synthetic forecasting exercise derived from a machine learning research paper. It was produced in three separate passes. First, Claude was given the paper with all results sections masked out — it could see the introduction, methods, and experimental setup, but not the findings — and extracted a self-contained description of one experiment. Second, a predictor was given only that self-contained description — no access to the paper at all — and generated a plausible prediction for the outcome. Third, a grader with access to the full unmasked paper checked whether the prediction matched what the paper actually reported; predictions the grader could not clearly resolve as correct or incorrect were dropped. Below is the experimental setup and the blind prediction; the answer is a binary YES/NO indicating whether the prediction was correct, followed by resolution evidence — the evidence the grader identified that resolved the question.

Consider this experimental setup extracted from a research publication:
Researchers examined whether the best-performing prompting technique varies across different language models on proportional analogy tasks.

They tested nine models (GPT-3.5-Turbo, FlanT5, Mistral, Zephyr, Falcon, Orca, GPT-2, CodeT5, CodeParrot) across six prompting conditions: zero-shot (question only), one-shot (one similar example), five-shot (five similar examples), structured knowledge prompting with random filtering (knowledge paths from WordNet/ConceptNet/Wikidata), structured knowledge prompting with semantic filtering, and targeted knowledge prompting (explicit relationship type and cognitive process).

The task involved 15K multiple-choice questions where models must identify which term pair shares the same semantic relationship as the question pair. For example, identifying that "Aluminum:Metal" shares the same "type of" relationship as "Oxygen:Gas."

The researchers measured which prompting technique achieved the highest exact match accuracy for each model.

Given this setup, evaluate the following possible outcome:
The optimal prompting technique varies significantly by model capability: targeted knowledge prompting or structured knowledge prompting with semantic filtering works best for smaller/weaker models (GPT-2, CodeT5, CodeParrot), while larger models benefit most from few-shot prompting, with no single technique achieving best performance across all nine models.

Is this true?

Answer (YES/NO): NO